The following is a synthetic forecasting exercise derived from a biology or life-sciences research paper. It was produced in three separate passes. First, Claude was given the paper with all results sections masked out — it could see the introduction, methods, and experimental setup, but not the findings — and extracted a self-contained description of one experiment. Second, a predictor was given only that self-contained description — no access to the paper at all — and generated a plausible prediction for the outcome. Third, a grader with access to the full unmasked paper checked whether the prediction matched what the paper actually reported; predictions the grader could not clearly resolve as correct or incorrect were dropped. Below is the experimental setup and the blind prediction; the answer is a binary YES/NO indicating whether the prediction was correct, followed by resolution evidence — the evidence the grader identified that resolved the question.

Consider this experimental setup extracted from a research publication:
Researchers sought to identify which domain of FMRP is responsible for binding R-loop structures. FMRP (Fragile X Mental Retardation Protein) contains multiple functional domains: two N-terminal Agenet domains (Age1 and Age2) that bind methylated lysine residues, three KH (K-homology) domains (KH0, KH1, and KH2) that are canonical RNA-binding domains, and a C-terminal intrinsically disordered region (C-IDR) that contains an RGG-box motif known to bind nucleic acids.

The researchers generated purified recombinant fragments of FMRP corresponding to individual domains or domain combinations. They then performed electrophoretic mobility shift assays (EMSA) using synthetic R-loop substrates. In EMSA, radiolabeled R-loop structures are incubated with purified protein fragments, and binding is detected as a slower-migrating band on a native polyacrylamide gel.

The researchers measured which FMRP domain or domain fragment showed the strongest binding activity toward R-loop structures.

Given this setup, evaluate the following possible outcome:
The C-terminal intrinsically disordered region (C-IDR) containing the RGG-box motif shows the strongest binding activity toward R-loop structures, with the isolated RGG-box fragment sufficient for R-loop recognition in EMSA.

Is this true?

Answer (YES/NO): NO